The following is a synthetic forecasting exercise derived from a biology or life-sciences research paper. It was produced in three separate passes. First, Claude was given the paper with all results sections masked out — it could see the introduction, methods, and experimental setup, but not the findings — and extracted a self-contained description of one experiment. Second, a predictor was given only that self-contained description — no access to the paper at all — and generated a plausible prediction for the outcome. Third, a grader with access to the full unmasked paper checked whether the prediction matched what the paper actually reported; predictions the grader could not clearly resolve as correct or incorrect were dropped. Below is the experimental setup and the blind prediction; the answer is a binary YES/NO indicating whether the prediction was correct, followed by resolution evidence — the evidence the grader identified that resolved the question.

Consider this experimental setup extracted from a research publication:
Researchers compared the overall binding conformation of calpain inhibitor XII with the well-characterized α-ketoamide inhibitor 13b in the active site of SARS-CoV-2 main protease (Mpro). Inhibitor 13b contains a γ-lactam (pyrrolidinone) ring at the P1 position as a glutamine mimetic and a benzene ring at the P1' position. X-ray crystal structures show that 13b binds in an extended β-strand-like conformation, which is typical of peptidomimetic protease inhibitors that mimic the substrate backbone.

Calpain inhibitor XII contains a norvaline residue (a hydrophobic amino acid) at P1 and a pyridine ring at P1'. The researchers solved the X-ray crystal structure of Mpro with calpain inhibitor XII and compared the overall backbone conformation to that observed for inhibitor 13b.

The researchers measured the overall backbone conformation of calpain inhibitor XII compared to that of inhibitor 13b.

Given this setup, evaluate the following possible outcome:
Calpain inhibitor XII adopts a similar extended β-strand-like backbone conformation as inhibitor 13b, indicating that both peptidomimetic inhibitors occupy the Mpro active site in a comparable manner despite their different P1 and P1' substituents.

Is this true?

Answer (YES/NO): NO